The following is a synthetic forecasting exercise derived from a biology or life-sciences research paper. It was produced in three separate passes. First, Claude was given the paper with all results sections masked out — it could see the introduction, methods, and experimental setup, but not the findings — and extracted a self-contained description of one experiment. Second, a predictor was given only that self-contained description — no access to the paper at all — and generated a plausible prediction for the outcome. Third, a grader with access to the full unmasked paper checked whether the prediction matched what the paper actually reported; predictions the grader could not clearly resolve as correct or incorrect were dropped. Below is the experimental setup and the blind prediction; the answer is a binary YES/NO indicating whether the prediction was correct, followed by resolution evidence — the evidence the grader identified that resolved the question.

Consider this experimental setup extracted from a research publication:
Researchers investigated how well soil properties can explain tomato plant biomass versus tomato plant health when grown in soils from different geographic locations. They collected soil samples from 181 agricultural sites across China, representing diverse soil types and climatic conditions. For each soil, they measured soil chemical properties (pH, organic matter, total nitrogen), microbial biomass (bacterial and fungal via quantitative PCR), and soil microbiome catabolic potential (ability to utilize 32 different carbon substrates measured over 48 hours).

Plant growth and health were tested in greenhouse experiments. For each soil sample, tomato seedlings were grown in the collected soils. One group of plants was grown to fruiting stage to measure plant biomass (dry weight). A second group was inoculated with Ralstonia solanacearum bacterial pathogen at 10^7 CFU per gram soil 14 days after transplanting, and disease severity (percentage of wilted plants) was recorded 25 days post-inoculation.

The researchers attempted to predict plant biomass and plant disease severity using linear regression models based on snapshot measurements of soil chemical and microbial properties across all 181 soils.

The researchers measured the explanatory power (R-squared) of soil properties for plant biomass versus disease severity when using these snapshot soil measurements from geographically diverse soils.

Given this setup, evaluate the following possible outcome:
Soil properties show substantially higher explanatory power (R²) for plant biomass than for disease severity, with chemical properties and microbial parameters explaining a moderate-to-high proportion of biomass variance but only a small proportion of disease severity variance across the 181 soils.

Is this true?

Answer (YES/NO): YES